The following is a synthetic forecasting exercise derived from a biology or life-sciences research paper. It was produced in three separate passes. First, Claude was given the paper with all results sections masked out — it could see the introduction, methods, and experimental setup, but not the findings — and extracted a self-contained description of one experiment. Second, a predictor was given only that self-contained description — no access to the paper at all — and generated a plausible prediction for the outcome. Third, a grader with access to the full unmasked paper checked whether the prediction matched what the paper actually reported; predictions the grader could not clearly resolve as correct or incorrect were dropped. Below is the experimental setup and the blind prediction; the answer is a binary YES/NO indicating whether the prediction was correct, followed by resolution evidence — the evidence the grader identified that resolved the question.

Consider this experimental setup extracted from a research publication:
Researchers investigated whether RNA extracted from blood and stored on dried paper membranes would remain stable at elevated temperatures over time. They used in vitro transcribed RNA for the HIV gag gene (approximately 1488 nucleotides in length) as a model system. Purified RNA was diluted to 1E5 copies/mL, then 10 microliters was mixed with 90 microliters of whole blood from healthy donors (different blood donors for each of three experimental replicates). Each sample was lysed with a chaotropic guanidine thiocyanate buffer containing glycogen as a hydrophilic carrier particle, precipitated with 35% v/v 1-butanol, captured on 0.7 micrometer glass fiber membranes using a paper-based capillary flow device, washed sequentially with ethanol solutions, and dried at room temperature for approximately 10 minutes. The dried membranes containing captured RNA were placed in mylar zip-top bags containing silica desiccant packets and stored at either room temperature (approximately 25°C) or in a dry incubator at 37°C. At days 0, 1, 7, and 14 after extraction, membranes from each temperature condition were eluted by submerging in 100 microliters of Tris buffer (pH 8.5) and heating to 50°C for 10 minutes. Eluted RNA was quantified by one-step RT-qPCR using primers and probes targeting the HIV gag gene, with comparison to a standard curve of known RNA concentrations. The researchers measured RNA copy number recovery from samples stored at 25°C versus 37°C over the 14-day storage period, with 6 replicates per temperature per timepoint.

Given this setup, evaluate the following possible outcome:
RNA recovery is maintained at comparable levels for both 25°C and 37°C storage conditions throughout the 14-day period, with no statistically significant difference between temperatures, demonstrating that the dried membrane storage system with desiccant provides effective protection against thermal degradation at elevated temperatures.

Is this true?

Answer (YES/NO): YES